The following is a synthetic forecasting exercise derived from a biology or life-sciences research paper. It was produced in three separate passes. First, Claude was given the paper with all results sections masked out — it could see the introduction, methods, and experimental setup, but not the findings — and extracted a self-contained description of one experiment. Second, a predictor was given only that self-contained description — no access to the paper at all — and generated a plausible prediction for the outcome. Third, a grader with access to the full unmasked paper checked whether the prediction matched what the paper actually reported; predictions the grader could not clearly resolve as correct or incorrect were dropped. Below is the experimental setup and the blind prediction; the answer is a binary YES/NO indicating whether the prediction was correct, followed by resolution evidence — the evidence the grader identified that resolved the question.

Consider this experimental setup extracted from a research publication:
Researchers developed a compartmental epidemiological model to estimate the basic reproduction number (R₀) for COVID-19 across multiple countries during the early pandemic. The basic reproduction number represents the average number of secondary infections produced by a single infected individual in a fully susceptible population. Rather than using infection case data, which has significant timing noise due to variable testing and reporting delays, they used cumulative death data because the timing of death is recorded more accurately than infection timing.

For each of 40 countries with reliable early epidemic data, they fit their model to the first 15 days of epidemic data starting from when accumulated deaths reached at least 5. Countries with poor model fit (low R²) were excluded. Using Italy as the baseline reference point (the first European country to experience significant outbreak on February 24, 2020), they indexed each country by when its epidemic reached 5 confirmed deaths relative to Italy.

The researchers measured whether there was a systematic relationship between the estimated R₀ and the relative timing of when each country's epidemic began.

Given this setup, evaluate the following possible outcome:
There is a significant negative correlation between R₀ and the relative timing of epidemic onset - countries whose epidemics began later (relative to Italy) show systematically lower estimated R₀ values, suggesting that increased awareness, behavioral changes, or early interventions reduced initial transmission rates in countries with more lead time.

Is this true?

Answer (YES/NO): YES